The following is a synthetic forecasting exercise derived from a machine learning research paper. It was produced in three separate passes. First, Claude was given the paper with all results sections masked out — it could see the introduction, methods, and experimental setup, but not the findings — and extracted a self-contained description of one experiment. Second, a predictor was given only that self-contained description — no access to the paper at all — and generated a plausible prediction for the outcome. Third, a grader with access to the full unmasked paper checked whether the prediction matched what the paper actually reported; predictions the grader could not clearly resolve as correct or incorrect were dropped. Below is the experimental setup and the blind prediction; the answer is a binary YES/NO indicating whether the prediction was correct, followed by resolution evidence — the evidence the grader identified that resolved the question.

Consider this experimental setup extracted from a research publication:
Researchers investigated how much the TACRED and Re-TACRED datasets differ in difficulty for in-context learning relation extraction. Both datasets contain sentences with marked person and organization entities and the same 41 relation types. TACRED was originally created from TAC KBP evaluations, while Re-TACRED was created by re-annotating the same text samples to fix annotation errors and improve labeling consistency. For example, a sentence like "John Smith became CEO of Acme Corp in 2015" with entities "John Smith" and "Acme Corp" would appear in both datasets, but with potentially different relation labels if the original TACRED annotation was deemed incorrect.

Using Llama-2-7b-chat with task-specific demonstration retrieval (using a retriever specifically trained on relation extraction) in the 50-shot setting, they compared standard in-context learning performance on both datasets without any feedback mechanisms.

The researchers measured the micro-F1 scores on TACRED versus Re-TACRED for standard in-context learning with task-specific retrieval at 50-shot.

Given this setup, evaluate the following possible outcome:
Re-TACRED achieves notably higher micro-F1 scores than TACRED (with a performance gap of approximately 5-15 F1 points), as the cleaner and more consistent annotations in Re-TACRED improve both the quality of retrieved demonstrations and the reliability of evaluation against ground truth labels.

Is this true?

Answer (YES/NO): NO